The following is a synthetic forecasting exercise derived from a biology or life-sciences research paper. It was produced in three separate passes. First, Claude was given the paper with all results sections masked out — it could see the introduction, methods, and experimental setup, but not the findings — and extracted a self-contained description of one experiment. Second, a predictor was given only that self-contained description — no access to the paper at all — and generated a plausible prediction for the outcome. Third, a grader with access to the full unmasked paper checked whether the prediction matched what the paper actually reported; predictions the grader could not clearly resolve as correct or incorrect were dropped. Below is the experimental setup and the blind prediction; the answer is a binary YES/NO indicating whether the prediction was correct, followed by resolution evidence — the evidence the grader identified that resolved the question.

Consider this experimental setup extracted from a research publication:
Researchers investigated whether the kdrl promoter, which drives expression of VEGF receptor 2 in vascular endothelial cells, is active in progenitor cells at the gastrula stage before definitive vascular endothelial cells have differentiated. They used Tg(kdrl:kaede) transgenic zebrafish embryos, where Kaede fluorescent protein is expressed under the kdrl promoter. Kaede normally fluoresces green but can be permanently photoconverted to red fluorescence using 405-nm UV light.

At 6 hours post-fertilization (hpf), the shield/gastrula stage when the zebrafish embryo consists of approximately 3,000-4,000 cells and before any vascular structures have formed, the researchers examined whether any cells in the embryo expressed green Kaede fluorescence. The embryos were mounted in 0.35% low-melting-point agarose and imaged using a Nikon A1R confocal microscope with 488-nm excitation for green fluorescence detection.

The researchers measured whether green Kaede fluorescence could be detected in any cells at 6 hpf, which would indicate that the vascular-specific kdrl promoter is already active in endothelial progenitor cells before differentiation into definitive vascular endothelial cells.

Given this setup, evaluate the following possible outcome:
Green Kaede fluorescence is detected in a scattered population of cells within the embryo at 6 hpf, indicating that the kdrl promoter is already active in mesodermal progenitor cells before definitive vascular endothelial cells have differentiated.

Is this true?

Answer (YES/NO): YES